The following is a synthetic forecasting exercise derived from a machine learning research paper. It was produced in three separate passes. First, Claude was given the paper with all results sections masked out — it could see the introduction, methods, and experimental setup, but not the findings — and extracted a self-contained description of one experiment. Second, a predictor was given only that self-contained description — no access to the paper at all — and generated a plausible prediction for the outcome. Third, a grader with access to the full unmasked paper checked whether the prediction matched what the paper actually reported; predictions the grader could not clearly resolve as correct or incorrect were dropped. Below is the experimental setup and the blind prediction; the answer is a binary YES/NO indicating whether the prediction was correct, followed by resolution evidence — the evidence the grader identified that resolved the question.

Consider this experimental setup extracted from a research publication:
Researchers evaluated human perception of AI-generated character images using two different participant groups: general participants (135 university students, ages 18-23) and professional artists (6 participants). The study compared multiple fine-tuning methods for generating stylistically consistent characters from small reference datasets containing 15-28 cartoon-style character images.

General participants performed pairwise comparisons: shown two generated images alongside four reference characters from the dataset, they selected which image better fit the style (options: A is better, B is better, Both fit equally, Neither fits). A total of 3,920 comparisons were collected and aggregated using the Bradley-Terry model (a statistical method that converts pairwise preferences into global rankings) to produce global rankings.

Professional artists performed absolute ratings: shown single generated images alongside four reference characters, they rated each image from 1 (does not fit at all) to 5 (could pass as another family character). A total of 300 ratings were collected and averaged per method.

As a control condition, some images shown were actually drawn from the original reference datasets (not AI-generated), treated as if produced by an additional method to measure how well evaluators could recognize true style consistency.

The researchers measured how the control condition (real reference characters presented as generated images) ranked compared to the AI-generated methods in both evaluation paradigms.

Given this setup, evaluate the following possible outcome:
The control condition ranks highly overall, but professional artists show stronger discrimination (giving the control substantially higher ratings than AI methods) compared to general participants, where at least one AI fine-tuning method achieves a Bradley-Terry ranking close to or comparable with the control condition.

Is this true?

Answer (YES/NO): YES